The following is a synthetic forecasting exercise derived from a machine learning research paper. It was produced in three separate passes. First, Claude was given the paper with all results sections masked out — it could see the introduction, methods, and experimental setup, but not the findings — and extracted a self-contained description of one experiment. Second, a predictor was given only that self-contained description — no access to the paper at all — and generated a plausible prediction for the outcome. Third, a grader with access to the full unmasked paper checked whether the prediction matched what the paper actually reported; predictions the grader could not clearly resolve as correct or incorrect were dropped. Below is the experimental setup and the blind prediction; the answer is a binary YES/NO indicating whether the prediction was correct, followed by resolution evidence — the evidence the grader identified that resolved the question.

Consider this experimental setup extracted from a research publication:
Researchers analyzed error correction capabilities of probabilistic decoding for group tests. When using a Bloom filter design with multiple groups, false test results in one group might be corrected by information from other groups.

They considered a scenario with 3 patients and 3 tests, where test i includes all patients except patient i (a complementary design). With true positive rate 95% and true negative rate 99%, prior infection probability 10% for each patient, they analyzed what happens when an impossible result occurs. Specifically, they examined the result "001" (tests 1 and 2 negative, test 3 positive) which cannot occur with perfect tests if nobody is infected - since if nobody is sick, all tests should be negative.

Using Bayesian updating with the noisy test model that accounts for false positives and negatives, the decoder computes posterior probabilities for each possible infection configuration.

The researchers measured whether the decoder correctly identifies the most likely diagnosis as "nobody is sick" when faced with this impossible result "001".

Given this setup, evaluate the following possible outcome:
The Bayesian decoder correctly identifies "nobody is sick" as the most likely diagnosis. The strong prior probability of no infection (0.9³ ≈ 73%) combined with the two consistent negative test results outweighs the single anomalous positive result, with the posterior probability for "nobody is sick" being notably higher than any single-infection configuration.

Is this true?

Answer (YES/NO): YES